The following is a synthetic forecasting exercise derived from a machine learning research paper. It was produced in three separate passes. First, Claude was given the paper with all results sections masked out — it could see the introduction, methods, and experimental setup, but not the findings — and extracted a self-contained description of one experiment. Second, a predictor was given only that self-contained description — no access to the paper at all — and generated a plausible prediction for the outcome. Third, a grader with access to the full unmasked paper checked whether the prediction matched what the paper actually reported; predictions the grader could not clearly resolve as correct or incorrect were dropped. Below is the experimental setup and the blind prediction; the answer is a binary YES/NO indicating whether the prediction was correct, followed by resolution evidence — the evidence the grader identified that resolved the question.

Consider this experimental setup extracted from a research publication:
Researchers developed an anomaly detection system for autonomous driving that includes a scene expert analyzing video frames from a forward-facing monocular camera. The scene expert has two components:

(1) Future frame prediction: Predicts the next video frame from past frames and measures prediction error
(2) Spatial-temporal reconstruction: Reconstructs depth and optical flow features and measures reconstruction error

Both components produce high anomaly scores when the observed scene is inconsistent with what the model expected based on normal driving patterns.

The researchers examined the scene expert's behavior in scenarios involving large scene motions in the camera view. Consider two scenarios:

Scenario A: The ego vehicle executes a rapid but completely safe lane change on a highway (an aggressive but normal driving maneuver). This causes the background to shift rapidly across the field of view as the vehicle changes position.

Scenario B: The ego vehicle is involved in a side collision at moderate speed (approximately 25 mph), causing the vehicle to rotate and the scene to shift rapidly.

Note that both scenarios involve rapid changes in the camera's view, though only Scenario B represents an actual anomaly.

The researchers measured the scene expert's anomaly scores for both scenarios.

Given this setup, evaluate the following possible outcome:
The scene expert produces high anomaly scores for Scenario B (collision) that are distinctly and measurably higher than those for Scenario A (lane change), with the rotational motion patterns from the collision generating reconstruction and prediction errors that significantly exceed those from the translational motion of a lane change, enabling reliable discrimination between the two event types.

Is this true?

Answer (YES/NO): NO